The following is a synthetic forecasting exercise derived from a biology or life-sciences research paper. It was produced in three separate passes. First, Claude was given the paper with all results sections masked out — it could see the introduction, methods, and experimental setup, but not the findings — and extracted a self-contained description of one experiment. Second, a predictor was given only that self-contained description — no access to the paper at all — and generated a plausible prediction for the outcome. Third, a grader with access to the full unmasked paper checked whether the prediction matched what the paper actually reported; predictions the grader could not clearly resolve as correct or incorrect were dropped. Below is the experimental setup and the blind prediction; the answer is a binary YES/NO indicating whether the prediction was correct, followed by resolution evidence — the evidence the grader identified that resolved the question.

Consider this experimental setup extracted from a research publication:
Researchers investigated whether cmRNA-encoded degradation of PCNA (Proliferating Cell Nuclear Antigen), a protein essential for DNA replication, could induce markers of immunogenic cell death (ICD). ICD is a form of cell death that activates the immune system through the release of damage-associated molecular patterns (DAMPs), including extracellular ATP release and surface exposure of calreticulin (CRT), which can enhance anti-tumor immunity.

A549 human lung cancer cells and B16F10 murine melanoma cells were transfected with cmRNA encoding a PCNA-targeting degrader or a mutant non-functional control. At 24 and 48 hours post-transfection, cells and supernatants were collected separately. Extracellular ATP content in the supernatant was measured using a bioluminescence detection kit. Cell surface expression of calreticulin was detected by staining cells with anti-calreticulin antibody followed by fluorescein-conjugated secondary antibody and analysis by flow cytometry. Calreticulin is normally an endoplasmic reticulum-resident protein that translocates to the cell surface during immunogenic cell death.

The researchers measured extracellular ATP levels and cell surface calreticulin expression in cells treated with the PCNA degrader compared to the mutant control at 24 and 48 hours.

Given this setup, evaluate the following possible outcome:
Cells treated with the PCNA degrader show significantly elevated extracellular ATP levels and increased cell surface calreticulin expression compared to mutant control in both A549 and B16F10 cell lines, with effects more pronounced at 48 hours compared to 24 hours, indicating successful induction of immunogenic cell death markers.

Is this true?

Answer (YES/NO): NO